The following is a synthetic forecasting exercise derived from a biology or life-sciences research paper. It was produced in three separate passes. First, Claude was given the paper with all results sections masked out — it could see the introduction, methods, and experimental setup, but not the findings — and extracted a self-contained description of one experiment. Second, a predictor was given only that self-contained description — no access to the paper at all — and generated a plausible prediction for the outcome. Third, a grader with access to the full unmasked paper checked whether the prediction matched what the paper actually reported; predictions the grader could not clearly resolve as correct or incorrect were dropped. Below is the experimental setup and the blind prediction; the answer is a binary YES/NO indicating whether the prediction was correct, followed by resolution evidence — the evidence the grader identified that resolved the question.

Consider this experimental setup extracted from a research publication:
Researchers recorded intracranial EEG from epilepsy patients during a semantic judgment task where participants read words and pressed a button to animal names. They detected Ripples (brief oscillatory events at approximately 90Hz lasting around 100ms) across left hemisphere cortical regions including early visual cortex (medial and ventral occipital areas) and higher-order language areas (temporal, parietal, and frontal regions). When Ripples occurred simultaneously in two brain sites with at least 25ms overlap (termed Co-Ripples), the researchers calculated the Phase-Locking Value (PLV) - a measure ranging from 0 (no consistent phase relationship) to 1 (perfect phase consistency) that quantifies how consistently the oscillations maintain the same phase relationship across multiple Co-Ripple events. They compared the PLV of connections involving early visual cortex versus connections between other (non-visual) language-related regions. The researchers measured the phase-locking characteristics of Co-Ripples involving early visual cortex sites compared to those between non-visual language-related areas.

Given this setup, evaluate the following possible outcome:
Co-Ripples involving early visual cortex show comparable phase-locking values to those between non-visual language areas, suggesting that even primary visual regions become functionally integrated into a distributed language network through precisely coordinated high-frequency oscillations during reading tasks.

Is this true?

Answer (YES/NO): NO